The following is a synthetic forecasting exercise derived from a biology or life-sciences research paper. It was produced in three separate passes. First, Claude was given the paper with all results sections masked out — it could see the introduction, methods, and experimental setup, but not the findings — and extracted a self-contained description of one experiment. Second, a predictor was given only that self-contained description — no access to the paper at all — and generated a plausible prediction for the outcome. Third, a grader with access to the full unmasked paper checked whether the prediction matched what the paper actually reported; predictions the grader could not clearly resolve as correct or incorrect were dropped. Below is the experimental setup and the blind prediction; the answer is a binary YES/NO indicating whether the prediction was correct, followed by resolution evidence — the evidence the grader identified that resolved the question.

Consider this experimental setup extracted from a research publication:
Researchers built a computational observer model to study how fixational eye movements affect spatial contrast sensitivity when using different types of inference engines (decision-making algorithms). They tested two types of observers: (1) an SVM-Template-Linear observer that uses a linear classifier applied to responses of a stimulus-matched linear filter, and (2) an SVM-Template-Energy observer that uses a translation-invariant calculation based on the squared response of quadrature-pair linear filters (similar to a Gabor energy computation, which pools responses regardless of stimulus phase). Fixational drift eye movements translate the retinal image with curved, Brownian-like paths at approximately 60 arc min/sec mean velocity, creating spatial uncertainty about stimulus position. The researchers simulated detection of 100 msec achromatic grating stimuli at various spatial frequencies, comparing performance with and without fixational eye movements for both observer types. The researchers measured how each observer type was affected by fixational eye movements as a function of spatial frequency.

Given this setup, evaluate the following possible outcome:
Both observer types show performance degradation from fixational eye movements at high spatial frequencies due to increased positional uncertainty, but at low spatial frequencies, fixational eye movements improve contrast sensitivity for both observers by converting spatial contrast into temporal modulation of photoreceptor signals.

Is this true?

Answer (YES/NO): NO